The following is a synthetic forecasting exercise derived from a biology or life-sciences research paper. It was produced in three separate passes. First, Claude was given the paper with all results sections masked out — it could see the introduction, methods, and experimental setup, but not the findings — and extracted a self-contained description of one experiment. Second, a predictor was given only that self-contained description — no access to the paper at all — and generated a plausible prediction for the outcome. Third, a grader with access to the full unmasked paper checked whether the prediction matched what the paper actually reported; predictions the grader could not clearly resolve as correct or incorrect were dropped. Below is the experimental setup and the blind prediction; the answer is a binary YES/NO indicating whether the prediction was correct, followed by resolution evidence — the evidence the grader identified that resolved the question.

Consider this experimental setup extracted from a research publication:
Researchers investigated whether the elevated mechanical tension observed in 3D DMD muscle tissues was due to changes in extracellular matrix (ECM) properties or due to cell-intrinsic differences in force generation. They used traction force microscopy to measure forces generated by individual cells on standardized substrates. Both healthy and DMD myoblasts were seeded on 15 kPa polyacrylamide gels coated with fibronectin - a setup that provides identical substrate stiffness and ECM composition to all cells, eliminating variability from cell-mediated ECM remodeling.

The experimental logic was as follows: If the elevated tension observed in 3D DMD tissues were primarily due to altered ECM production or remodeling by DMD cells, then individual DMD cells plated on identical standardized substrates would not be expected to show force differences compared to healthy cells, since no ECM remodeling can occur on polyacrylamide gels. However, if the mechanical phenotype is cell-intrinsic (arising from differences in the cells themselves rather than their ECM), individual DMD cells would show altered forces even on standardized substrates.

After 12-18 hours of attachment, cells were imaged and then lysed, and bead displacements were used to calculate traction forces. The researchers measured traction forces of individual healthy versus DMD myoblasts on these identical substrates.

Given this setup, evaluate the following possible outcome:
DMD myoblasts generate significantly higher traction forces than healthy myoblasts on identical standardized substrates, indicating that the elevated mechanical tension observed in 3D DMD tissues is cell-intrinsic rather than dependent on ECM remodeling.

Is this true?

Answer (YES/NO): YES